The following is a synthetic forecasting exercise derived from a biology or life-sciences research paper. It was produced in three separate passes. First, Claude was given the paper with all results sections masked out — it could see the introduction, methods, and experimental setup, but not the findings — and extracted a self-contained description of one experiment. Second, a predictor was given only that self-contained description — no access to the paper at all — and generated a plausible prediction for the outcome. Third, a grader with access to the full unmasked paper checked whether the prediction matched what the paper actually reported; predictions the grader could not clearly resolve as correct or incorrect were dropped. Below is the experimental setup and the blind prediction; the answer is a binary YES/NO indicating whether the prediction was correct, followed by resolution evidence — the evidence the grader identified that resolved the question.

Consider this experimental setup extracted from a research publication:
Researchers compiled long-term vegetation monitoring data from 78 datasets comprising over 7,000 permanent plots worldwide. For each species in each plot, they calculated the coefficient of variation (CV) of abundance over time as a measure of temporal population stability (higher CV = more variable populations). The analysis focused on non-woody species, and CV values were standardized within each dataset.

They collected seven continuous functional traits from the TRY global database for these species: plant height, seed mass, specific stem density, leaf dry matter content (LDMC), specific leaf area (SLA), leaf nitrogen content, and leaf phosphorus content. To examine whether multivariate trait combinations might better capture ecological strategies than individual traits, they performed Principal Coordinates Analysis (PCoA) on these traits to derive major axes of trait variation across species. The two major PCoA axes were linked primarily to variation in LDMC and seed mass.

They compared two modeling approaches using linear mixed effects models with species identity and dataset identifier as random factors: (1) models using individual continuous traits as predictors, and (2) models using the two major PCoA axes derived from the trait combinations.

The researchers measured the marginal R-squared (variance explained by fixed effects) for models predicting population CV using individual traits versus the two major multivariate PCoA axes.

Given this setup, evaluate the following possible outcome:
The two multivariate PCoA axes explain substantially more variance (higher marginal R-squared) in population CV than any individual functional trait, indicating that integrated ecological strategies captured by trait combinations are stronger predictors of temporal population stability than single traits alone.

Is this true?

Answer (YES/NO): NO